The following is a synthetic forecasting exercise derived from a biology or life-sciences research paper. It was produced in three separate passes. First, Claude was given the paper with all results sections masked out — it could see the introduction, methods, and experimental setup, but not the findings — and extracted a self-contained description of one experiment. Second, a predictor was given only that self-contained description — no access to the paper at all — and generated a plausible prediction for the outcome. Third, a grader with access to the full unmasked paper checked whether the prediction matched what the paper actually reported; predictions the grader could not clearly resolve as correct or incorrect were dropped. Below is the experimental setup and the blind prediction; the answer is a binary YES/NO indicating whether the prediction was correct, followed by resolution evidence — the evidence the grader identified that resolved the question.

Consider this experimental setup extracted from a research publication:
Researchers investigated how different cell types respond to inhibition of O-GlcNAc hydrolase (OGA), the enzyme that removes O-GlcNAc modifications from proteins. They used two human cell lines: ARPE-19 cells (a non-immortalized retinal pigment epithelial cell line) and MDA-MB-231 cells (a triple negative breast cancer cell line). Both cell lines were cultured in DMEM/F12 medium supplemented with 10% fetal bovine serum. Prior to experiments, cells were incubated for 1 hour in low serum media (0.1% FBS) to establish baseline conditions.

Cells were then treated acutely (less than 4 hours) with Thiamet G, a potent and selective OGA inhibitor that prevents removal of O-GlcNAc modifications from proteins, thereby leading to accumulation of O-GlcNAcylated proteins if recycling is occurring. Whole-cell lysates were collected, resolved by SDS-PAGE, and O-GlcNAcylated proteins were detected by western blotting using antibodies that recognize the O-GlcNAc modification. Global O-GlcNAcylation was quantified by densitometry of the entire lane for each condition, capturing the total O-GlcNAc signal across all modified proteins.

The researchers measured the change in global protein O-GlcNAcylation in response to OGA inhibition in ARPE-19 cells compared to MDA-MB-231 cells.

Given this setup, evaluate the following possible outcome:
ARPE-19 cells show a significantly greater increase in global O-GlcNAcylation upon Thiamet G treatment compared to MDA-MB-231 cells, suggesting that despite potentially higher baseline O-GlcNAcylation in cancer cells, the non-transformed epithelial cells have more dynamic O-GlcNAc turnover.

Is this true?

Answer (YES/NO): YES